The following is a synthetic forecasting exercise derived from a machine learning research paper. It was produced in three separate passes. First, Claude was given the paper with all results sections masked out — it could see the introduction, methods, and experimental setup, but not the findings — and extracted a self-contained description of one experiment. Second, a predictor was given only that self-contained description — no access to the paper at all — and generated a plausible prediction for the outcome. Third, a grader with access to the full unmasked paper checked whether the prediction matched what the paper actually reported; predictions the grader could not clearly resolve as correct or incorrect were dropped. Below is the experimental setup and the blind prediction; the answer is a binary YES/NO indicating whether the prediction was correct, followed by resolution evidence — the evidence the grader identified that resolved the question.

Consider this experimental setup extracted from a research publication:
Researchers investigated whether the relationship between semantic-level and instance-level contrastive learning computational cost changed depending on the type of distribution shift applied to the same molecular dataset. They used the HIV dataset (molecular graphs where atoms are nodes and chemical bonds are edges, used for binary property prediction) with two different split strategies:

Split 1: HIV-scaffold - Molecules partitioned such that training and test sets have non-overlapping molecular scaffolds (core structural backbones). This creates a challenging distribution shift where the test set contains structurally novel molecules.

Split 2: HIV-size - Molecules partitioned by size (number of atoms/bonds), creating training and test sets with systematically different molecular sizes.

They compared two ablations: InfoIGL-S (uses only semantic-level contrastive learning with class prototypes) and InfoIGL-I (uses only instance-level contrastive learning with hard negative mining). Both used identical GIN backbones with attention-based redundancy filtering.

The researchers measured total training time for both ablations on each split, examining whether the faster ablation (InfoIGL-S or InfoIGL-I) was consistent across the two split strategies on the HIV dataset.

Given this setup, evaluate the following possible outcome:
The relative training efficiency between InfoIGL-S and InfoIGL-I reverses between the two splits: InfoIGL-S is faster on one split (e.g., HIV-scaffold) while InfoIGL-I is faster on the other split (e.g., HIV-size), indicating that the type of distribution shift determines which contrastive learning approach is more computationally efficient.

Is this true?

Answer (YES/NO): NO